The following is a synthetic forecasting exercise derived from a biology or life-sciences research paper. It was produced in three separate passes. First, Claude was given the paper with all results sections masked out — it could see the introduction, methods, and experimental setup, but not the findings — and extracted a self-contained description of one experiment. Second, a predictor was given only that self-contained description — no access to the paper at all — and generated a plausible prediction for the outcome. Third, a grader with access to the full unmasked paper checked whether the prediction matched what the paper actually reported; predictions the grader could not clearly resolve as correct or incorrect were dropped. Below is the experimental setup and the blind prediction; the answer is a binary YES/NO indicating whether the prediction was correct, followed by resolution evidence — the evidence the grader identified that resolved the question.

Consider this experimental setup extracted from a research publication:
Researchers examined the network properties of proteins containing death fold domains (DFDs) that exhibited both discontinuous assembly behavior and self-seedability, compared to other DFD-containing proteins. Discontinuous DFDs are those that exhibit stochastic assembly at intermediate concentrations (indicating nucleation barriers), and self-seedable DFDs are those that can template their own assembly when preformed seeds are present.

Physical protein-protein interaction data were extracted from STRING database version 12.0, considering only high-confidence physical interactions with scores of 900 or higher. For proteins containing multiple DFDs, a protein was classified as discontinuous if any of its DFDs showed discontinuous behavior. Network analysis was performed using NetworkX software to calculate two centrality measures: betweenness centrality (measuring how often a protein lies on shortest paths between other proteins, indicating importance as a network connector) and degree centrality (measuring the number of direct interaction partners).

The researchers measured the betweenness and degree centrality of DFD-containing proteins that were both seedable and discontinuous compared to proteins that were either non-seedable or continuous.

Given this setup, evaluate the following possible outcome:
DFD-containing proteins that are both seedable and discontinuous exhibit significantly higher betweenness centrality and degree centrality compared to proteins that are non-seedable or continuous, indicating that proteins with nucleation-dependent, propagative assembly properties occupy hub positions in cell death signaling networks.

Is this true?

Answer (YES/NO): YES